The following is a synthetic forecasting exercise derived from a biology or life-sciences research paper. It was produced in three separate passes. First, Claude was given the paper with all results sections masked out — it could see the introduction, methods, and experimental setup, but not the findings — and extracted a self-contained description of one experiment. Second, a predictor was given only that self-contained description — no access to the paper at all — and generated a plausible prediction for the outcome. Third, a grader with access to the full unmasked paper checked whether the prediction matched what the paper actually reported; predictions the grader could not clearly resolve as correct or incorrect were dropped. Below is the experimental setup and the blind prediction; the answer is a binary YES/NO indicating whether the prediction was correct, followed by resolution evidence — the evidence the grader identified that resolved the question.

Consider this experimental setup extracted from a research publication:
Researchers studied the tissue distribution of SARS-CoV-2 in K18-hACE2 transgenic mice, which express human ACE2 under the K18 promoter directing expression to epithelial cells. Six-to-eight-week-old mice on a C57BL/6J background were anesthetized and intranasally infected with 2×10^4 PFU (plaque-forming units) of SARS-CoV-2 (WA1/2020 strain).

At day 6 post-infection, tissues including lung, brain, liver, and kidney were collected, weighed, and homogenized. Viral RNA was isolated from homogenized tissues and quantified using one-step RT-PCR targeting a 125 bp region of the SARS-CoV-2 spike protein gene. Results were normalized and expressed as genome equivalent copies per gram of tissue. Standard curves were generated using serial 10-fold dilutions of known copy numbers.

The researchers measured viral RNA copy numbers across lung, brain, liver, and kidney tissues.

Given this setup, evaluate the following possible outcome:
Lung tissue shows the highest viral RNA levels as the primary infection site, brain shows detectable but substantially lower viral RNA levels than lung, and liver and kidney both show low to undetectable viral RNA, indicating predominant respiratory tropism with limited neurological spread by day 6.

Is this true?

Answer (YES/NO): NO